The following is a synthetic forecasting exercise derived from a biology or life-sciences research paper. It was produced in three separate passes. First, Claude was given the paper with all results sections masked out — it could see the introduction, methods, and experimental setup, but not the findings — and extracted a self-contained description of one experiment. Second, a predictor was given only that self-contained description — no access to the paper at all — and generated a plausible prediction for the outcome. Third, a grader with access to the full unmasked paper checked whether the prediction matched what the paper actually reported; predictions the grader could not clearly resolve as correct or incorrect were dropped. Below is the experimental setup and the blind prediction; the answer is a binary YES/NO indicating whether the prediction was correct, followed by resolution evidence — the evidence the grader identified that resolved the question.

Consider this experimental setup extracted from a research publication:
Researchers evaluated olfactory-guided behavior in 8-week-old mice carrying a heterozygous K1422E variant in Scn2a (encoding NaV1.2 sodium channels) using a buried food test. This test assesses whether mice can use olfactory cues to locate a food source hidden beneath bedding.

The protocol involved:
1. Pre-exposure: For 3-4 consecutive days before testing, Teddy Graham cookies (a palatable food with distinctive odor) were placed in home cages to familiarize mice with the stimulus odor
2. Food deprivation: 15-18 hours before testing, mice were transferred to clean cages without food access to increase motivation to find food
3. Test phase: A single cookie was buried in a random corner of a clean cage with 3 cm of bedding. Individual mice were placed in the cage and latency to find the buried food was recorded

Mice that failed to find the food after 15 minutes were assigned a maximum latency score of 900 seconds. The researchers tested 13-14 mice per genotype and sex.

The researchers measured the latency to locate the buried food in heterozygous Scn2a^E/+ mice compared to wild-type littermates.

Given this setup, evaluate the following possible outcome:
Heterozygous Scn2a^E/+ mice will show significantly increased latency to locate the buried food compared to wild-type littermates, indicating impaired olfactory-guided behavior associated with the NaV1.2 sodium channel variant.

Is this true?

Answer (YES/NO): NO